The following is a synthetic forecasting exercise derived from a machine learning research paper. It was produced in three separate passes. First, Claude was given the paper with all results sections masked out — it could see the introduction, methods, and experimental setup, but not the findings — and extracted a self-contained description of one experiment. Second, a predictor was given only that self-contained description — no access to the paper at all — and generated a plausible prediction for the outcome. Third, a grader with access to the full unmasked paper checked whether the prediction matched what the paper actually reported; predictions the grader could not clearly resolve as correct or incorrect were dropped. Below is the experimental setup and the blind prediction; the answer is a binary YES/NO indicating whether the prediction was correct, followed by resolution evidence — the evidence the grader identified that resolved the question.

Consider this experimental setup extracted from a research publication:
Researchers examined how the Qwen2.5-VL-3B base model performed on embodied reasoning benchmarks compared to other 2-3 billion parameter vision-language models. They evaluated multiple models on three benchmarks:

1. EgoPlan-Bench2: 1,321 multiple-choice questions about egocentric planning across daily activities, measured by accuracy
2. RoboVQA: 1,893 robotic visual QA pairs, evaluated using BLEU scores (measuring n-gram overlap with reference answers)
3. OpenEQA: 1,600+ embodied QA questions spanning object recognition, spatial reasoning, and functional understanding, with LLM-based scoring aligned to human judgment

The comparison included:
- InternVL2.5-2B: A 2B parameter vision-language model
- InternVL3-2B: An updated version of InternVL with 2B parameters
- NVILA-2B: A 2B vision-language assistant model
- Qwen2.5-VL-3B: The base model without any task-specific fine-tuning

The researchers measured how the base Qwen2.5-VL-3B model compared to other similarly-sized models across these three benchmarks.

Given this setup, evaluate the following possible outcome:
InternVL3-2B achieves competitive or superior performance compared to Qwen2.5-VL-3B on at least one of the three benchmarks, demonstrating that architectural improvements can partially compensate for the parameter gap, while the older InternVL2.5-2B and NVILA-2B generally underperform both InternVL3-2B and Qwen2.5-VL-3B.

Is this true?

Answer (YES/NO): NO